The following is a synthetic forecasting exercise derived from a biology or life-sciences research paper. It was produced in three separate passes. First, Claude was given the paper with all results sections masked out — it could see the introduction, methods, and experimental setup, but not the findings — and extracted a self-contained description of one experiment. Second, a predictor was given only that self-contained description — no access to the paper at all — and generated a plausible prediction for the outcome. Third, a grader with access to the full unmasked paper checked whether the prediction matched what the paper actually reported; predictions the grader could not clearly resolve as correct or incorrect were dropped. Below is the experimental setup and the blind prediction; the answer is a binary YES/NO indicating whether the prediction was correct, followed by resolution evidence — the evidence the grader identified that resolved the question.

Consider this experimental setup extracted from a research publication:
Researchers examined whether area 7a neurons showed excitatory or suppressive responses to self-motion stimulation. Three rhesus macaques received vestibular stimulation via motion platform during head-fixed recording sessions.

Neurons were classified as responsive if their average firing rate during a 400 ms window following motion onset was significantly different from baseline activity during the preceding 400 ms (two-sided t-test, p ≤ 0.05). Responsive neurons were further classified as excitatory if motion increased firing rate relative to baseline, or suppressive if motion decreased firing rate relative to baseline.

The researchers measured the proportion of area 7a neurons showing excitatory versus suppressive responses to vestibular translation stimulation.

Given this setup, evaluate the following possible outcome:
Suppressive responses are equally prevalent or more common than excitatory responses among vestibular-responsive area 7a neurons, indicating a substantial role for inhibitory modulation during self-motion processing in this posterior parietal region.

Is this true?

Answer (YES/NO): NO